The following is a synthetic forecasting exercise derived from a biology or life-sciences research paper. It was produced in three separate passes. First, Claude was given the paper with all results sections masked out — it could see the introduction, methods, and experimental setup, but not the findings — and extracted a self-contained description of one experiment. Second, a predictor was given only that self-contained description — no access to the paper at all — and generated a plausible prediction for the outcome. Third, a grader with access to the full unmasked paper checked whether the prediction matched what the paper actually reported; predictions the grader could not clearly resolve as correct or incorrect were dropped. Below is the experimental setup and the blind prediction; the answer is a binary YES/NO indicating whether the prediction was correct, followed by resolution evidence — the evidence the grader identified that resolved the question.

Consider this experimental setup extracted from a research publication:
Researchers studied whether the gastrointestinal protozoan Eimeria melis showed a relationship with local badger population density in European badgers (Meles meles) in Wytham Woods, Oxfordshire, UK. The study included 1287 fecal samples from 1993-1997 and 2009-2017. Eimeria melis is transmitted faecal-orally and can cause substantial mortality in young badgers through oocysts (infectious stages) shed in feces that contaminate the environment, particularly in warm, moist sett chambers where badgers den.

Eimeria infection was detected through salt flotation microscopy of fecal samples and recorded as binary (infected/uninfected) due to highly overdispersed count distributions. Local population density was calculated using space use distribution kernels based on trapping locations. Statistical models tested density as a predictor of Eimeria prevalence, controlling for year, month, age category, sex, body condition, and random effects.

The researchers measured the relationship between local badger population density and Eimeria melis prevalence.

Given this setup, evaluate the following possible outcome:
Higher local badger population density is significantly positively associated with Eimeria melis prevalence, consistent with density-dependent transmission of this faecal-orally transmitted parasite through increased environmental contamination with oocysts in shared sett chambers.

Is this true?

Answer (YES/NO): NO